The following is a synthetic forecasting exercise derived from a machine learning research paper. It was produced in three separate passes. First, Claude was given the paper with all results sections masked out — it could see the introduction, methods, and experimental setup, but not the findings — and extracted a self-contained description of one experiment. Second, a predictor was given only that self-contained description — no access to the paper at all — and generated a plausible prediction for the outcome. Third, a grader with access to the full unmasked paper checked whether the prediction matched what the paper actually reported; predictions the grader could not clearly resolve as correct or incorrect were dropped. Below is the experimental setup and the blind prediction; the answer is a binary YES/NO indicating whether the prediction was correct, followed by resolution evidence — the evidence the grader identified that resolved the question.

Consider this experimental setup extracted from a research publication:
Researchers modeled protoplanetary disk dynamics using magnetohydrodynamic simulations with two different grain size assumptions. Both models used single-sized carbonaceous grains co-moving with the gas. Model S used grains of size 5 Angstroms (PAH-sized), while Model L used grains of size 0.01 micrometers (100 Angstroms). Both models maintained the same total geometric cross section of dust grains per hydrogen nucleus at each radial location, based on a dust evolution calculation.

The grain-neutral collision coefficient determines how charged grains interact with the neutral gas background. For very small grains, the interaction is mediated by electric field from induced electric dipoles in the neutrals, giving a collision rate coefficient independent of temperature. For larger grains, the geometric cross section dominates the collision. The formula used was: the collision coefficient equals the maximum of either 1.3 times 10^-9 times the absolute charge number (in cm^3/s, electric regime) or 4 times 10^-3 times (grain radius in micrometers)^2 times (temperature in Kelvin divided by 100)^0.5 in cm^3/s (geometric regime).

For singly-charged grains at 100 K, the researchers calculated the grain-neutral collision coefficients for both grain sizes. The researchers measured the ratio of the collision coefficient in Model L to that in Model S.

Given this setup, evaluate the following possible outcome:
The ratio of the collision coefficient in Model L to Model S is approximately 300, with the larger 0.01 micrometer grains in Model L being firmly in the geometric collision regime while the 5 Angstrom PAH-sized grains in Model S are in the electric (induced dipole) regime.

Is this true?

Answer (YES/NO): NO